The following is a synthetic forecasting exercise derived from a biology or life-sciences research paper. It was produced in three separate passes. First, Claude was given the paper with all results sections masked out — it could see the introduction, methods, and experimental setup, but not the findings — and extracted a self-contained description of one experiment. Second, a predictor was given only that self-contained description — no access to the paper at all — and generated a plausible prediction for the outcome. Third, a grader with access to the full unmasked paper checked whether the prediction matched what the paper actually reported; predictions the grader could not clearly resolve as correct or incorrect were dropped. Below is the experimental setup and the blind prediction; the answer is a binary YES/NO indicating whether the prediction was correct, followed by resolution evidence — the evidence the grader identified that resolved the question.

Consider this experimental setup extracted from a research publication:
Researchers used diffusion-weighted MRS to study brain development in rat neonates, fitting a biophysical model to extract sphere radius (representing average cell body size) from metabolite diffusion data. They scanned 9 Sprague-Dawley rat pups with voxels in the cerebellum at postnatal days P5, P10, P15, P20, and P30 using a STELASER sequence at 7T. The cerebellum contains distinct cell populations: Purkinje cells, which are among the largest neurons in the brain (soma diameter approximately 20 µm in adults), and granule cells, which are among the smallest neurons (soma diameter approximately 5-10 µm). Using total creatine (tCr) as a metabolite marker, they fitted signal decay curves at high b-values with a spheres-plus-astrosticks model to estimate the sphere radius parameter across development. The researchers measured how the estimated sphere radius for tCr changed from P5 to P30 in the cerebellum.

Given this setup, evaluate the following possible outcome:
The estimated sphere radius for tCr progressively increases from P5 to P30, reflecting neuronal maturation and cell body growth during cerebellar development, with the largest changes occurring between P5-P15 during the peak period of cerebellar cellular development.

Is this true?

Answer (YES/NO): NO